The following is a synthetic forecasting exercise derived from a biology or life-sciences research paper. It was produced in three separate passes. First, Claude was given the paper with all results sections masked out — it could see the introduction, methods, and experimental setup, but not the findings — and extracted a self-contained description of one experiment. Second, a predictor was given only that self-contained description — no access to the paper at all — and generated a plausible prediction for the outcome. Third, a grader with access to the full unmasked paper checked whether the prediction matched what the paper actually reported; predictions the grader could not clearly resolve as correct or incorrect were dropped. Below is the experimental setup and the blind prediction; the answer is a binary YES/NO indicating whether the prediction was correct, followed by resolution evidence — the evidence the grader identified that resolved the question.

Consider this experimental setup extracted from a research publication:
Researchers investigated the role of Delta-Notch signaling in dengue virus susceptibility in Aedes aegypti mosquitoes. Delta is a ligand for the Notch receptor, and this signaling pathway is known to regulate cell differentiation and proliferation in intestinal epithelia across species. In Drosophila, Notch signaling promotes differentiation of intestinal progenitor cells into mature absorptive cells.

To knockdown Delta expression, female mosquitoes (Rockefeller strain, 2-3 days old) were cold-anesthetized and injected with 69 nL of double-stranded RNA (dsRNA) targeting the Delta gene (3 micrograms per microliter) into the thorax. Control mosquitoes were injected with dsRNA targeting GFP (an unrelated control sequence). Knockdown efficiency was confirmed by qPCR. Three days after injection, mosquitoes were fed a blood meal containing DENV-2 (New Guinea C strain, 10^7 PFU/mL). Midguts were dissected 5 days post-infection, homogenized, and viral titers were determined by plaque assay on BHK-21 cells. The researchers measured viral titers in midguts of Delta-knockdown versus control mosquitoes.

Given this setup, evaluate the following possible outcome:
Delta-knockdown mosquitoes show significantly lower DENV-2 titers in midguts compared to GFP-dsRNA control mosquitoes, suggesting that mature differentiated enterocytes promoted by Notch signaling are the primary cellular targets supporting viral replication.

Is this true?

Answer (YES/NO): NO